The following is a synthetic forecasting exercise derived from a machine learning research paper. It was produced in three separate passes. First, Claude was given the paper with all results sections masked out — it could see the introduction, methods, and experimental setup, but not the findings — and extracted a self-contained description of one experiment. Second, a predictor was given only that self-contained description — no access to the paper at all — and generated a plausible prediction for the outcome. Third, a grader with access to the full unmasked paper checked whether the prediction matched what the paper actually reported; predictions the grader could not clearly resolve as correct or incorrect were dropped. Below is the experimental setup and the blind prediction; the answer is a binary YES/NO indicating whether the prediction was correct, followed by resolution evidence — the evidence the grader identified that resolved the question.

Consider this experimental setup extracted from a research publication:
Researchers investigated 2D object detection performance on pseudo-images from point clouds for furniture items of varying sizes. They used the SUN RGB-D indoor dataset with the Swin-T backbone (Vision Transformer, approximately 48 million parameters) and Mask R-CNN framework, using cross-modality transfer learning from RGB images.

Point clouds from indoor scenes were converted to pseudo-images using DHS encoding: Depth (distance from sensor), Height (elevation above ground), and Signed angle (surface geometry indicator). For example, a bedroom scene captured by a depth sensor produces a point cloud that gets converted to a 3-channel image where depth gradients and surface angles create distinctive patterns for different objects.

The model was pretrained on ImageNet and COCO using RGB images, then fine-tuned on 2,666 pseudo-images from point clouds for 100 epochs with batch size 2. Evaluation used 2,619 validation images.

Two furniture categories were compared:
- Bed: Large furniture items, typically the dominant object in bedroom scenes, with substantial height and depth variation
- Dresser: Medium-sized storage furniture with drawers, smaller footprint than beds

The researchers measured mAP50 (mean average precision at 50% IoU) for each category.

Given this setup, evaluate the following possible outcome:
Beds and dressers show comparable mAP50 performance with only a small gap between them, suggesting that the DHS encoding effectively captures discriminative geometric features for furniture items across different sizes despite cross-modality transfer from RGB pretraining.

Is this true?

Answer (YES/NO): NO